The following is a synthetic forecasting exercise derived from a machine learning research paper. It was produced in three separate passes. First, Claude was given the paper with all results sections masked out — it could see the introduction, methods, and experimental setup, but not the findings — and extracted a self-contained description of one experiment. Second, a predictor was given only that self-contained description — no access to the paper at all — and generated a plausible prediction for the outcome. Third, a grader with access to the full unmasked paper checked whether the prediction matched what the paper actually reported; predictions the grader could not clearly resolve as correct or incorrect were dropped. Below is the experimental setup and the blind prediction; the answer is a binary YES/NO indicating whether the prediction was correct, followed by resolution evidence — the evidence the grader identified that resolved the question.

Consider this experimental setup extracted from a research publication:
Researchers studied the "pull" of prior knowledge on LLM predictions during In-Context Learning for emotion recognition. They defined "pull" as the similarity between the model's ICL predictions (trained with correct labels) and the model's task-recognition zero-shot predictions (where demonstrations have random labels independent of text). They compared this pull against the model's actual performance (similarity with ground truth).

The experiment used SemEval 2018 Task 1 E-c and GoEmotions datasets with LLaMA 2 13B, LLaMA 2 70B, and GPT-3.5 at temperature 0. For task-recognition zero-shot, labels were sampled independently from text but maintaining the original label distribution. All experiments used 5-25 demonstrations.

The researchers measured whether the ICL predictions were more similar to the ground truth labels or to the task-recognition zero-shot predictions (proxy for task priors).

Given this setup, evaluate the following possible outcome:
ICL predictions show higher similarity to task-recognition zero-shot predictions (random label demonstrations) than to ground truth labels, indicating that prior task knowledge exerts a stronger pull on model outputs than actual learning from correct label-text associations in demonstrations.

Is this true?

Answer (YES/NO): YES